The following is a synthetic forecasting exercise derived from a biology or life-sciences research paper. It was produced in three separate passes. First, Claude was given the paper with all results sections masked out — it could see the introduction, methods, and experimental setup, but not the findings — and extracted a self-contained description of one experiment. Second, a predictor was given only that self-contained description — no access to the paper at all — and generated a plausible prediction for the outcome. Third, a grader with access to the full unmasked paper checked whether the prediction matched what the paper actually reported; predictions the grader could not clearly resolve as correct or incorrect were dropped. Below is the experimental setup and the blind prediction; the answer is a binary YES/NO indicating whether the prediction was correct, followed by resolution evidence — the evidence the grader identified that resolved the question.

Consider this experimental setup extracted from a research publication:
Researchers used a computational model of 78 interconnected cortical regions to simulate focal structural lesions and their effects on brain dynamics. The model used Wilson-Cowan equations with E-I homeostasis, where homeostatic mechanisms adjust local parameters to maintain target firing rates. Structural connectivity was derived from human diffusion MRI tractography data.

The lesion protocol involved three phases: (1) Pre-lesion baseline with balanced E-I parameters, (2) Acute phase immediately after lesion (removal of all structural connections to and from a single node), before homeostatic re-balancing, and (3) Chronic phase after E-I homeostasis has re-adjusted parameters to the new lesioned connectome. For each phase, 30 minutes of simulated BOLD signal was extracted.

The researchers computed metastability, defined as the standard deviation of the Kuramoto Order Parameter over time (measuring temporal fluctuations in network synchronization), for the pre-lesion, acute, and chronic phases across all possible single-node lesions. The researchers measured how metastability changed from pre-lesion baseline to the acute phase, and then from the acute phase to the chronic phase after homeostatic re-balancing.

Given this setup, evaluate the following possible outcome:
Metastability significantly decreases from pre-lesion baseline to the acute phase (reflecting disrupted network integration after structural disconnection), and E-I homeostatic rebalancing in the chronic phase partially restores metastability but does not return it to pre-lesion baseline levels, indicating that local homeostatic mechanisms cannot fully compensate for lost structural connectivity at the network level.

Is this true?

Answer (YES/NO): NO